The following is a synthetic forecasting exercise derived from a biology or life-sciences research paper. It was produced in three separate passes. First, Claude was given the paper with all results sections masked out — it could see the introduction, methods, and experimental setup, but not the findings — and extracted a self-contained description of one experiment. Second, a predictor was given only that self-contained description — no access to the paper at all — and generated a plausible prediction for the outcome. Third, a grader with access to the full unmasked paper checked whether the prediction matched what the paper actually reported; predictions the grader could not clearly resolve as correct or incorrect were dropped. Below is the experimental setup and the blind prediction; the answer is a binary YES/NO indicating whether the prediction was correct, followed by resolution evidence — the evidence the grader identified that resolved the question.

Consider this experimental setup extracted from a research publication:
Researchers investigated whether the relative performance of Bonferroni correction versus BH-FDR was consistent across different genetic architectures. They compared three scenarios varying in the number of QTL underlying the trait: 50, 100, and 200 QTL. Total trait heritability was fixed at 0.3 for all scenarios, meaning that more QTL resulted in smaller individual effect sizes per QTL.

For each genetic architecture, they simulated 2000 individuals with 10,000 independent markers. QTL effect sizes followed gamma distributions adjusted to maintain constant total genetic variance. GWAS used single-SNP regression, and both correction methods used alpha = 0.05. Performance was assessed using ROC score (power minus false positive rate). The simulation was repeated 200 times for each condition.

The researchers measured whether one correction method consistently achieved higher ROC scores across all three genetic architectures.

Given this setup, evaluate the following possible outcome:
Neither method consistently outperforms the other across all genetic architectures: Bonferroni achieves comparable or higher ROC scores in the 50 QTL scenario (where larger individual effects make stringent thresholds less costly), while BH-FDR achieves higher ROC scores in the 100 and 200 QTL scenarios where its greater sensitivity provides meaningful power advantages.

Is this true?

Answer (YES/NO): NO